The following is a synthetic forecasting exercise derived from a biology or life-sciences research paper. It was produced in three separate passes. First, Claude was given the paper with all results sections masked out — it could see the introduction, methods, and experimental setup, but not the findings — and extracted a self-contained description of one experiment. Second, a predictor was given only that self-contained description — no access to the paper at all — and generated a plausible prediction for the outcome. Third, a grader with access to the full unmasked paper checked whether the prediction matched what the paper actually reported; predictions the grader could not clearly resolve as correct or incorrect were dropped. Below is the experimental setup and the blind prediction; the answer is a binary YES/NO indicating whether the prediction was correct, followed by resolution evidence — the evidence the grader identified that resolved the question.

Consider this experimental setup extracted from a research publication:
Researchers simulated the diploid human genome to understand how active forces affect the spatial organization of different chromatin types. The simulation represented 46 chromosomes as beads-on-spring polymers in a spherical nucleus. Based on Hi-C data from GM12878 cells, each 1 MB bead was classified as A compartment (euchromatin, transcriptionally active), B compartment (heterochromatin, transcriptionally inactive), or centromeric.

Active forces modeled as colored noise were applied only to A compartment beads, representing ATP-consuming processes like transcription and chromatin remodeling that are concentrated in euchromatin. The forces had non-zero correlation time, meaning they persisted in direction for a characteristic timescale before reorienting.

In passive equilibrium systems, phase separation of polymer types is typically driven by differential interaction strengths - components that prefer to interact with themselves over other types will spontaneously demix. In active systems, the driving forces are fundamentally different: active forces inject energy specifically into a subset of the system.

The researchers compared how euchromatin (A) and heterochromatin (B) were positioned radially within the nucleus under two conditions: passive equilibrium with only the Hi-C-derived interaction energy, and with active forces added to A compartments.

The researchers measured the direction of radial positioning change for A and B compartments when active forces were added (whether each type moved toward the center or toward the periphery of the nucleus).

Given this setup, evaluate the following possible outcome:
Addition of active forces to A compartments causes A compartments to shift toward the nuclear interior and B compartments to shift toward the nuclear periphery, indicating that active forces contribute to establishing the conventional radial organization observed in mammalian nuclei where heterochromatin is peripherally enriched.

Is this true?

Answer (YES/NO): YES